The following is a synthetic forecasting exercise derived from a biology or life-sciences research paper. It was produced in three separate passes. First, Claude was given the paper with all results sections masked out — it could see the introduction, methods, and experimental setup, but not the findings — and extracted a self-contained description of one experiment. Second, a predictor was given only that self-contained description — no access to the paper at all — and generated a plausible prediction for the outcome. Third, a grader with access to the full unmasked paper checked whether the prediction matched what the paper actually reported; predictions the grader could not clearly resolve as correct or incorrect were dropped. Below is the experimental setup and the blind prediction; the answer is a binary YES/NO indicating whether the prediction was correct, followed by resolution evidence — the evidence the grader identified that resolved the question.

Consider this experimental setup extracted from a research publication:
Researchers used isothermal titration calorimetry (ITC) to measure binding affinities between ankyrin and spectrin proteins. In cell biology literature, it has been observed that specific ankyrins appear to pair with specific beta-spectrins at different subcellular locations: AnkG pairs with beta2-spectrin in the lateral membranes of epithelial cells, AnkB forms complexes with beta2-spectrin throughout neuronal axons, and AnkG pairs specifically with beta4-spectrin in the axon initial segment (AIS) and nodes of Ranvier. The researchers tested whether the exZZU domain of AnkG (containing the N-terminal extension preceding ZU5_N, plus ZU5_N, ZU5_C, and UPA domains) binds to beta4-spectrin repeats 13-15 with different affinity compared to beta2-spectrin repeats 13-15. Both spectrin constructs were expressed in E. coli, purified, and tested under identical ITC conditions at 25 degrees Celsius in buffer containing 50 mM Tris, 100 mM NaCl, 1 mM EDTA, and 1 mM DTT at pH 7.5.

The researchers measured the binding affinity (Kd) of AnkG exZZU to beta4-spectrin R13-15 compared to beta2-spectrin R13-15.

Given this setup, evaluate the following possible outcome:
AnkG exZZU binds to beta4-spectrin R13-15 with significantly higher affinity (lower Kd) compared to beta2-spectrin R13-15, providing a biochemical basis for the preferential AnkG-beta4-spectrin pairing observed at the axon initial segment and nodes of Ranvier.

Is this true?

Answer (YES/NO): NO